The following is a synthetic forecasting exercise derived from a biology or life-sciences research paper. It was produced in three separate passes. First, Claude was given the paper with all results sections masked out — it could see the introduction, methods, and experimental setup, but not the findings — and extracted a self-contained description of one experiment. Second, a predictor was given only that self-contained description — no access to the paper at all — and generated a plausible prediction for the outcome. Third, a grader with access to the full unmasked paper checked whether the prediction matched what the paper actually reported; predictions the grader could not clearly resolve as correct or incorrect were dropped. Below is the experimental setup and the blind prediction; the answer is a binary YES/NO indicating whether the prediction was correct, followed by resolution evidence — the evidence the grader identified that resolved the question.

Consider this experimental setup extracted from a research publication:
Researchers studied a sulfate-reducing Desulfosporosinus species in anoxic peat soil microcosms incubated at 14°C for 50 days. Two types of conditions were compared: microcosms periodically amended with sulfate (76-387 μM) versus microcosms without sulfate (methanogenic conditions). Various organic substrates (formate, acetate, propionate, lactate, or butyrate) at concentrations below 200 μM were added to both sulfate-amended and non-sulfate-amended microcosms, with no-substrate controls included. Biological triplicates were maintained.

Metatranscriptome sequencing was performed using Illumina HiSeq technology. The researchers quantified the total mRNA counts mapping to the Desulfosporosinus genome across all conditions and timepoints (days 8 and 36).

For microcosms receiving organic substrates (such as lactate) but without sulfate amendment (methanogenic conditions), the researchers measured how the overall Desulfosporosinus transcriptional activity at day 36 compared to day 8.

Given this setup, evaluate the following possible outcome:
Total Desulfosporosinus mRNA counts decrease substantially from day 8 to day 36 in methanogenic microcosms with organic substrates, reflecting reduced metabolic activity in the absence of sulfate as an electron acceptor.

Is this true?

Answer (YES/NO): NO